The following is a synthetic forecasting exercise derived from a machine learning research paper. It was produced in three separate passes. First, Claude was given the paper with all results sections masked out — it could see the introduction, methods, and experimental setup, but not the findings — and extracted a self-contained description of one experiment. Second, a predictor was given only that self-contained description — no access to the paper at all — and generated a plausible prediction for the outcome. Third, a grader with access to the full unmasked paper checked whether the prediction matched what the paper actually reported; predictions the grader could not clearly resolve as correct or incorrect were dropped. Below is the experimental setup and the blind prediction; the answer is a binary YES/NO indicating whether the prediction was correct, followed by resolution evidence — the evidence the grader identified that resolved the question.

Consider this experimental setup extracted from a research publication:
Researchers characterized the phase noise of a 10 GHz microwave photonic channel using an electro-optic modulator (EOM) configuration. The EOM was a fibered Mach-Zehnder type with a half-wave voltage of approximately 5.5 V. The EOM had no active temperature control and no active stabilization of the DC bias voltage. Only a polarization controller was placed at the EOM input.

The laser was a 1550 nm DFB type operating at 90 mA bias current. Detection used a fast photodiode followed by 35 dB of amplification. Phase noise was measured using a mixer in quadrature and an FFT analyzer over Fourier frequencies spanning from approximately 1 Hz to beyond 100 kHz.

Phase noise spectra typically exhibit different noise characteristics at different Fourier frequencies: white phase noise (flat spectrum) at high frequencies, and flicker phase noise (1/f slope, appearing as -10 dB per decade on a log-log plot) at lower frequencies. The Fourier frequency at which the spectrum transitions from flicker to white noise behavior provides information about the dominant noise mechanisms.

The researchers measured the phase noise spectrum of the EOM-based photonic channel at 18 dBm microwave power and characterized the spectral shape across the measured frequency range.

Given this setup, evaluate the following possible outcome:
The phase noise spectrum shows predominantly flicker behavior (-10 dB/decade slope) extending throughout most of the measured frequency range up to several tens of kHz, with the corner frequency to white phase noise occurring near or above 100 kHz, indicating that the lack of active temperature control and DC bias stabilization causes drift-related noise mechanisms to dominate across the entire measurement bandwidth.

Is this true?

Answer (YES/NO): NO